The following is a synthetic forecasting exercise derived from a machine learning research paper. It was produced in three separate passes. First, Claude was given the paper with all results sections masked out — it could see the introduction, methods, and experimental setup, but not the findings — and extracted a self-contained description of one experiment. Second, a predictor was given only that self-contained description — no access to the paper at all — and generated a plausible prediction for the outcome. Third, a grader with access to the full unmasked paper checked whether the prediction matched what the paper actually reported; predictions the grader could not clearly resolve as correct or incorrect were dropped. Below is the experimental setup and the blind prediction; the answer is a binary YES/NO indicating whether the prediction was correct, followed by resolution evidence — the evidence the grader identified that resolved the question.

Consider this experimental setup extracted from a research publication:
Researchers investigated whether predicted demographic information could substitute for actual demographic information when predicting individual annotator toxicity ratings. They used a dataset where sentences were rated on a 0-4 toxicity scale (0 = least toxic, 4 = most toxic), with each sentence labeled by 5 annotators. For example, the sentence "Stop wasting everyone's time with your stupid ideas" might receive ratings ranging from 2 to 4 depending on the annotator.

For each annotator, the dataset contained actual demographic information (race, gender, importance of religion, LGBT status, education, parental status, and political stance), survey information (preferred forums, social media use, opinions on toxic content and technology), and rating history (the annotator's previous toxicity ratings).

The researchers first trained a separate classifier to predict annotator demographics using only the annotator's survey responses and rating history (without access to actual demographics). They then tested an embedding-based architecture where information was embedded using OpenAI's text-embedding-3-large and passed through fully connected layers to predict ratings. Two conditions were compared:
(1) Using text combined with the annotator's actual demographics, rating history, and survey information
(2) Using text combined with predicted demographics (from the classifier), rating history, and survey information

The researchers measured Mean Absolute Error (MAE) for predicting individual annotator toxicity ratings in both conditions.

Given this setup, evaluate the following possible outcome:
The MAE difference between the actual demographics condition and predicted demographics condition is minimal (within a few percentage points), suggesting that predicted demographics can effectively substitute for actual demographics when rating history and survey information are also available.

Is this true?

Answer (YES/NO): NO